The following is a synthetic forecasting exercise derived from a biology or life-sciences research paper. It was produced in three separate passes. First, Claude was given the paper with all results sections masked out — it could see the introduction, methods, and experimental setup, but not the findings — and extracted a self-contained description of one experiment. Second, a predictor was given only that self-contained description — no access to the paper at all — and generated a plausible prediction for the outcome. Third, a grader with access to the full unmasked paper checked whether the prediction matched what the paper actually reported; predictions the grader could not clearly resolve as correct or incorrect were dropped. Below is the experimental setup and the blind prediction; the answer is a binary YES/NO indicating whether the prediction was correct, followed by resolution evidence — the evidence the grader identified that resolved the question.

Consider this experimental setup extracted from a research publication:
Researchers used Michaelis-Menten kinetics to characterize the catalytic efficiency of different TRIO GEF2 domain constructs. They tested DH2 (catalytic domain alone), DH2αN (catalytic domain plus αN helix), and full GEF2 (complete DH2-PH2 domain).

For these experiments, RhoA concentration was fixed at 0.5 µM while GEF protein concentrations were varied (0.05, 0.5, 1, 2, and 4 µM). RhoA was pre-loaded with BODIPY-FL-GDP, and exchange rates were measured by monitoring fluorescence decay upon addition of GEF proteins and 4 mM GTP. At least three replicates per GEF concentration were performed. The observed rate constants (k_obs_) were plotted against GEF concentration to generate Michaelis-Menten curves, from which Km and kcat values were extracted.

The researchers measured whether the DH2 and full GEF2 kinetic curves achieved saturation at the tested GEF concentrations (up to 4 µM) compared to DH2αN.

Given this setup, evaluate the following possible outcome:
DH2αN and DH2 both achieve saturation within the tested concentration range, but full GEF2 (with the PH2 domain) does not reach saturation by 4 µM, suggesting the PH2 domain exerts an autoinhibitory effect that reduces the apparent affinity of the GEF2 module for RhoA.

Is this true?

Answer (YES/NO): NO